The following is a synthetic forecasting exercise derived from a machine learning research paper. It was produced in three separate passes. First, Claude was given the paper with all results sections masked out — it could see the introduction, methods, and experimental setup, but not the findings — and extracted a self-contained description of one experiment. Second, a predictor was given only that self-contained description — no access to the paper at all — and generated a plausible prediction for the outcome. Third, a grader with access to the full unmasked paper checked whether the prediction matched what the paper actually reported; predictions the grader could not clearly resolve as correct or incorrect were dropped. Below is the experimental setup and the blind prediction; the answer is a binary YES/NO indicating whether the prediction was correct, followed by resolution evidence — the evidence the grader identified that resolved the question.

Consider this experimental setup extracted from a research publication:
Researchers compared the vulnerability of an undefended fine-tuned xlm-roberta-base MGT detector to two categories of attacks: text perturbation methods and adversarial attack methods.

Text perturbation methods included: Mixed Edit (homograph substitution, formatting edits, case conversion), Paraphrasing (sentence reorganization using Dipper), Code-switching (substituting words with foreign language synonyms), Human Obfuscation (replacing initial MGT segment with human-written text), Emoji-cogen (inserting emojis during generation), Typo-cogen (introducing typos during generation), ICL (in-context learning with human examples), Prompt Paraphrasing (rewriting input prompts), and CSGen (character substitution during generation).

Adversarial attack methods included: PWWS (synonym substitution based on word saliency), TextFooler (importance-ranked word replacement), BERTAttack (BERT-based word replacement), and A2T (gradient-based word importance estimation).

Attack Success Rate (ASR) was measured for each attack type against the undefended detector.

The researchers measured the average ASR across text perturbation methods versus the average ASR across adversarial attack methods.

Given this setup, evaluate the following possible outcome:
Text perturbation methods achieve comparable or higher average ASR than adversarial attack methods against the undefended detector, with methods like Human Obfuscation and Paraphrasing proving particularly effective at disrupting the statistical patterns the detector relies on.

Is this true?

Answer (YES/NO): NO